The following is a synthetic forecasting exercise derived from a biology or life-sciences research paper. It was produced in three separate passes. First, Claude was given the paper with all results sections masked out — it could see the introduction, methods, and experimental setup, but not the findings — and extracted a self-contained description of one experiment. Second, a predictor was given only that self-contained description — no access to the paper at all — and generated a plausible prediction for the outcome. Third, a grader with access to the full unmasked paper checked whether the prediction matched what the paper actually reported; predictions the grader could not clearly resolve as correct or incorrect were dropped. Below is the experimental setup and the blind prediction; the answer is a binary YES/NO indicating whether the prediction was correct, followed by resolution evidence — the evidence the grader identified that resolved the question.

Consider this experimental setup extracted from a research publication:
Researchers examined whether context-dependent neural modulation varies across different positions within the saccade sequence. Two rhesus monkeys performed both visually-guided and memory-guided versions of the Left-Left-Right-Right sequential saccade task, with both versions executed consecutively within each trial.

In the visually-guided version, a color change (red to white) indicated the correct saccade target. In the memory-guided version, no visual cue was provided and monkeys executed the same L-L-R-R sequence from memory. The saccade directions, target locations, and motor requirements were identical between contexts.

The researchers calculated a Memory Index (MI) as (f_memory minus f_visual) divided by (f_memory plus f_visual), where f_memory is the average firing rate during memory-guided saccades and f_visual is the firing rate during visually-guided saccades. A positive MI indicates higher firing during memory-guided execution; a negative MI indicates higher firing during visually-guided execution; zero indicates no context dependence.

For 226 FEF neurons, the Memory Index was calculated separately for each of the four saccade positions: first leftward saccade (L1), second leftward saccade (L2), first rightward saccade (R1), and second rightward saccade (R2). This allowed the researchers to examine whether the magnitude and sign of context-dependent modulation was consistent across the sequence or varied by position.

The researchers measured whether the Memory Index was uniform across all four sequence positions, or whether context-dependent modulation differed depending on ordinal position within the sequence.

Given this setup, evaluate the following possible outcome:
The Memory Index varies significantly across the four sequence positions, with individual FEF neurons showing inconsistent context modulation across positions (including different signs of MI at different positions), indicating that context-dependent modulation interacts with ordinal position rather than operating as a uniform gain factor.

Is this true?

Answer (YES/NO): YES